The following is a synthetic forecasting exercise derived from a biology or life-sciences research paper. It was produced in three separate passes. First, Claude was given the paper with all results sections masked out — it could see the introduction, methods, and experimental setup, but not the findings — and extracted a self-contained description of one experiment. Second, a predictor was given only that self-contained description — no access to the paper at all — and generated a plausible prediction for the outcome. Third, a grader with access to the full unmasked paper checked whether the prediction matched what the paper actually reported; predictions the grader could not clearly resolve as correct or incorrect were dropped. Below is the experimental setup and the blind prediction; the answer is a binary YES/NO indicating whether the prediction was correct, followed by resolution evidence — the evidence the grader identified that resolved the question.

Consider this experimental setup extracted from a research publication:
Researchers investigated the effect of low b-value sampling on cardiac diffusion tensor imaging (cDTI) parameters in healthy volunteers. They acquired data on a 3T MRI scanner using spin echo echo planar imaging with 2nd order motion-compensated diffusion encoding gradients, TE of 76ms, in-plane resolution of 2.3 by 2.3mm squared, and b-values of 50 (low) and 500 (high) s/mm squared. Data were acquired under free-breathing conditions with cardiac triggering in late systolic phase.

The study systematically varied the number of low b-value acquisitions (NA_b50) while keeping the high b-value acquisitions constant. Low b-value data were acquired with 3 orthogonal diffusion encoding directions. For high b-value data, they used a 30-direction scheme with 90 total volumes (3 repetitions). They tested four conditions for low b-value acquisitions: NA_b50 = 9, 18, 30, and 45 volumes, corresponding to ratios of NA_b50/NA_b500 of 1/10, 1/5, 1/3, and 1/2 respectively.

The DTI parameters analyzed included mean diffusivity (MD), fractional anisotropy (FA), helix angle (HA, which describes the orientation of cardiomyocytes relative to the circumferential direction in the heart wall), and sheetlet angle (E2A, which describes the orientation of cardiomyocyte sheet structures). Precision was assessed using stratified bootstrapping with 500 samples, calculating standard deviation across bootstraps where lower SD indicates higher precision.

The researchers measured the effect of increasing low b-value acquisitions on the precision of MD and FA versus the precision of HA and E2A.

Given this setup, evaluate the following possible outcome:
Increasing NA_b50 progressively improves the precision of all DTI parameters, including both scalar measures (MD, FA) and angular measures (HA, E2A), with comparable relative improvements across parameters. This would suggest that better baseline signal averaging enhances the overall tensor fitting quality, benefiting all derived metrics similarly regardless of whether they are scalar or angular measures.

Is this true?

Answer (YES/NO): NO